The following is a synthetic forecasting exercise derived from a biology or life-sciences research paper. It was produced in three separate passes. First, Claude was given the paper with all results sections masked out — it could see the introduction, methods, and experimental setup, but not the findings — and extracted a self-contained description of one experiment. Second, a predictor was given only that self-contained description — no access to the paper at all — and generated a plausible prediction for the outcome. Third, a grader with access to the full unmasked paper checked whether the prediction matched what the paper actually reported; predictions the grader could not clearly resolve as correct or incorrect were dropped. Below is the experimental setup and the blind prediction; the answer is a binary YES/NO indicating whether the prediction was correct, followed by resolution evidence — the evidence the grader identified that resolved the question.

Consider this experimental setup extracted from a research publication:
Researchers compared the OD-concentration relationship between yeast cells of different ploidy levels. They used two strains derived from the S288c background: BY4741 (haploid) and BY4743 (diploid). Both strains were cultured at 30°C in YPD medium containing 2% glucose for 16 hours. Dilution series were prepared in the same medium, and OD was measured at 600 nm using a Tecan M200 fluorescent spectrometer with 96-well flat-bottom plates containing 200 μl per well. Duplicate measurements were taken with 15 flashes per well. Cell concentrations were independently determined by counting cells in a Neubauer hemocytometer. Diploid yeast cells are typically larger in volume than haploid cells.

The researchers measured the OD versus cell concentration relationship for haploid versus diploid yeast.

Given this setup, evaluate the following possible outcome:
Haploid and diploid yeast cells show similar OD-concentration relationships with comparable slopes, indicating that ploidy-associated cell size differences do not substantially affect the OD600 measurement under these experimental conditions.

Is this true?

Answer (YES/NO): NO